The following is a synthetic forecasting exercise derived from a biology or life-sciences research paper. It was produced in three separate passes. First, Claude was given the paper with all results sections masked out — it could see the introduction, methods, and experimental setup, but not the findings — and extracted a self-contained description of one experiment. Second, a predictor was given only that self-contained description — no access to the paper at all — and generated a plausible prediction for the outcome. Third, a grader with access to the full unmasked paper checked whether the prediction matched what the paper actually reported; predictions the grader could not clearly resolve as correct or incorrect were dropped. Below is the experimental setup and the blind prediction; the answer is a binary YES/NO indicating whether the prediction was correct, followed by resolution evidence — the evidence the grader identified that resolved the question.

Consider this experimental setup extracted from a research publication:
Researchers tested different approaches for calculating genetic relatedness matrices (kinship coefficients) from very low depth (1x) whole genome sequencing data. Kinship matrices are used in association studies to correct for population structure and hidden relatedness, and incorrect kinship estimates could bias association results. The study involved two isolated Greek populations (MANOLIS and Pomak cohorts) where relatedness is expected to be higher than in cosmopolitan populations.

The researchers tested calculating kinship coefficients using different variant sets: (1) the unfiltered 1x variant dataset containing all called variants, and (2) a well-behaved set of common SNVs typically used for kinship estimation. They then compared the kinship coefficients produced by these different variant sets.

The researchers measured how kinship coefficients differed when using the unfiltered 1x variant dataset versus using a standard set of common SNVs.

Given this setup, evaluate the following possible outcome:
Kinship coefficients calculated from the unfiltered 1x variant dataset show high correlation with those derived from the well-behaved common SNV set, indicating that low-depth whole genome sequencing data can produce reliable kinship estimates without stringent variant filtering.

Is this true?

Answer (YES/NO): NO